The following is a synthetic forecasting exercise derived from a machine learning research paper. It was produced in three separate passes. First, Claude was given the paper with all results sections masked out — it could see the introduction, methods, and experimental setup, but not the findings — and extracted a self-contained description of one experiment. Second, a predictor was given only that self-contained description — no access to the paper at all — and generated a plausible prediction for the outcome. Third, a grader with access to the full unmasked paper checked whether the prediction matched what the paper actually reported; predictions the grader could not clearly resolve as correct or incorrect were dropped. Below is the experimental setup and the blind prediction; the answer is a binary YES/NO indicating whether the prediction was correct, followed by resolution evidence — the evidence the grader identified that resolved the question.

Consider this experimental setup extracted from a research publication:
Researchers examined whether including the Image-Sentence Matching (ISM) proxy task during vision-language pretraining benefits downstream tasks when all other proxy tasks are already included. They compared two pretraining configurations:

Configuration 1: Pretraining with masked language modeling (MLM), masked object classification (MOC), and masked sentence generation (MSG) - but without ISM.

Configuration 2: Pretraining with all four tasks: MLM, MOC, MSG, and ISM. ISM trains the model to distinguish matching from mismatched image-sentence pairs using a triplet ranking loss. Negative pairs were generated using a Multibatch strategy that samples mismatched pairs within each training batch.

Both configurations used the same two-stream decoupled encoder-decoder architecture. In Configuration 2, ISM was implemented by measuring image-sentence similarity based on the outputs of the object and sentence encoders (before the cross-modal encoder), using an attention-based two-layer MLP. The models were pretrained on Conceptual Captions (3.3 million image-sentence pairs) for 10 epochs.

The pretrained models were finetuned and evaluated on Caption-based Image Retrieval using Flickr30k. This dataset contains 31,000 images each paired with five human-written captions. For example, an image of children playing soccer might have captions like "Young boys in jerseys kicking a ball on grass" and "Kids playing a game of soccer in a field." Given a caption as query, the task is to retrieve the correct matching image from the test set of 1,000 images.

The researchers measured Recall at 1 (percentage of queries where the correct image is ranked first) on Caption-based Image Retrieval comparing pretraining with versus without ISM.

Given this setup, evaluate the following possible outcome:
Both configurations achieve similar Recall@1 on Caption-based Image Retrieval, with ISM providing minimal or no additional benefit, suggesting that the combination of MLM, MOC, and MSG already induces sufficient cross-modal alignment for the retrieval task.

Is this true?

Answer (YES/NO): NO